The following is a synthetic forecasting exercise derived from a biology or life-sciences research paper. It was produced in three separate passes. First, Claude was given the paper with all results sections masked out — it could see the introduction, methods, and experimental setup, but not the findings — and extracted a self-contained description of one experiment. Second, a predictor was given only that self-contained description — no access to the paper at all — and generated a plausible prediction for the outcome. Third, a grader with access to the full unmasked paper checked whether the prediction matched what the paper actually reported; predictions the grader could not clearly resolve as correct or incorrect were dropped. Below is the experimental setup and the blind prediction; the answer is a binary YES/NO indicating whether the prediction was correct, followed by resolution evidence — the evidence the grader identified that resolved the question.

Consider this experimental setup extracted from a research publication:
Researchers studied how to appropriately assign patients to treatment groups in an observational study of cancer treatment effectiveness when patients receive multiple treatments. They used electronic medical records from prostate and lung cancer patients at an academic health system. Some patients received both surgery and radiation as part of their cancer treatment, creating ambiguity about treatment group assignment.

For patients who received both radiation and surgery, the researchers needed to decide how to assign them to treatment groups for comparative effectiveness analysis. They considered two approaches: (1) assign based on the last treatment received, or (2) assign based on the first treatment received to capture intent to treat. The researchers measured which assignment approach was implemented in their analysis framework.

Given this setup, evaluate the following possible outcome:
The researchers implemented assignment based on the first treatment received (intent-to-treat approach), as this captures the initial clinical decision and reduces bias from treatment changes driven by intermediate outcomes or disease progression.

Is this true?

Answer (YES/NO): YES